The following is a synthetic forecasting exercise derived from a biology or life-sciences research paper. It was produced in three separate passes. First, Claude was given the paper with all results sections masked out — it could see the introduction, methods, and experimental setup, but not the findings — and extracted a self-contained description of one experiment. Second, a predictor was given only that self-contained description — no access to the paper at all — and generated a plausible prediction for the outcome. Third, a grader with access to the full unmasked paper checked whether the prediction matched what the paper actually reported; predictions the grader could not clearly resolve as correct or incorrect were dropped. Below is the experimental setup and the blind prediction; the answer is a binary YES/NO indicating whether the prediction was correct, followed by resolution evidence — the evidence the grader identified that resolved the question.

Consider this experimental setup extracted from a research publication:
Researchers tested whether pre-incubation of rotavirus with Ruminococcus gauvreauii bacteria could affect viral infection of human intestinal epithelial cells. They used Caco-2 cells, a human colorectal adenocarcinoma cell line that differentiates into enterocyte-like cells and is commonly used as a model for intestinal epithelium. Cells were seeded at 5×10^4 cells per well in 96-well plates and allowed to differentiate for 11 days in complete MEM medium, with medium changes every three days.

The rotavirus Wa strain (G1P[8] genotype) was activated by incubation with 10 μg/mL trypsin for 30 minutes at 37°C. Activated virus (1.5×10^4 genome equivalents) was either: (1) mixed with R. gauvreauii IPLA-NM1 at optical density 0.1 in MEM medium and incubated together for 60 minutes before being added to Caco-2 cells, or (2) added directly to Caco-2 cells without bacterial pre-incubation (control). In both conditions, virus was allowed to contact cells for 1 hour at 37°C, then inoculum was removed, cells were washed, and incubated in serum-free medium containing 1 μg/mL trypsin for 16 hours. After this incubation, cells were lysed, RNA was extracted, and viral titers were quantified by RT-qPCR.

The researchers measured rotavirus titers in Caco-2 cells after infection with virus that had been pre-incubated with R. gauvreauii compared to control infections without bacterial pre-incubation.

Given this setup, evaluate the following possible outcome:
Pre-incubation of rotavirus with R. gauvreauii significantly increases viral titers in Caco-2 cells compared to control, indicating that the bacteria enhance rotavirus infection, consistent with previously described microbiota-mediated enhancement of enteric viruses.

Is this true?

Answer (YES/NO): NO